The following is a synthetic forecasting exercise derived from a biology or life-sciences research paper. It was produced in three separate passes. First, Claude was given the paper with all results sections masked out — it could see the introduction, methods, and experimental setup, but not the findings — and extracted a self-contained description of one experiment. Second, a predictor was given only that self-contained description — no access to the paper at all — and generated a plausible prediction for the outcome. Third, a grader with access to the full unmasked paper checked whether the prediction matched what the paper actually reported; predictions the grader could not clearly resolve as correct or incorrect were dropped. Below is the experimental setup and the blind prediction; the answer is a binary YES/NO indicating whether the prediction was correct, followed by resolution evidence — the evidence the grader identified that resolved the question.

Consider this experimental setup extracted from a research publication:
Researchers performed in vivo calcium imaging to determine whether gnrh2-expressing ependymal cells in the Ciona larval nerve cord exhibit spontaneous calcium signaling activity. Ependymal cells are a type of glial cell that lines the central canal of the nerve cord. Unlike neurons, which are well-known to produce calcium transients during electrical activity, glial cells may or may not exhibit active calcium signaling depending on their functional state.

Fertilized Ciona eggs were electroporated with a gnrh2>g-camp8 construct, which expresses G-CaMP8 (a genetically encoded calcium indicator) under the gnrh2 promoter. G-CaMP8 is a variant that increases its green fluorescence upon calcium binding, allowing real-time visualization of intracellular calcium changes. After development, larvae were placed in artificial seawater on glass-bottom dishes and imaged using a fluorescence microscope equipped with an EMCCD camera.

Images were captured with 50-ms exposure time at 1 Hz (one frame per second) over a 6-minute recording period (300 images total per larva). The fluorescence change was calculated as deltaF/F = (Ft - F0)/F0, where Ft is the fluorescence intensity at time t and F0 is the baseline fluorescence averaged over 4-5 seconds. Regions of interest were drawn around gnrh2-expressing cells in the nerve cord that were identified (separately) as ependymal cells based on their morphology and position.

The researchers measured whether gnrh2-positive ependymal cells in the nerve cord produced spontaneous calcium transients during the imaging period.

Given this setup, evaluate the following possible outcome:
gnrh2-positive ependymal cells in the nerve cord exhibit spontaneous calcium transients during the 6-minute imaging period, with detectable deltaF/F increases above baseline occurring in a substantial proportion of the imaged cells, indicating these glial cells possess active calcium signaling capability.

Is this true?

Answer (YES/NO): YES